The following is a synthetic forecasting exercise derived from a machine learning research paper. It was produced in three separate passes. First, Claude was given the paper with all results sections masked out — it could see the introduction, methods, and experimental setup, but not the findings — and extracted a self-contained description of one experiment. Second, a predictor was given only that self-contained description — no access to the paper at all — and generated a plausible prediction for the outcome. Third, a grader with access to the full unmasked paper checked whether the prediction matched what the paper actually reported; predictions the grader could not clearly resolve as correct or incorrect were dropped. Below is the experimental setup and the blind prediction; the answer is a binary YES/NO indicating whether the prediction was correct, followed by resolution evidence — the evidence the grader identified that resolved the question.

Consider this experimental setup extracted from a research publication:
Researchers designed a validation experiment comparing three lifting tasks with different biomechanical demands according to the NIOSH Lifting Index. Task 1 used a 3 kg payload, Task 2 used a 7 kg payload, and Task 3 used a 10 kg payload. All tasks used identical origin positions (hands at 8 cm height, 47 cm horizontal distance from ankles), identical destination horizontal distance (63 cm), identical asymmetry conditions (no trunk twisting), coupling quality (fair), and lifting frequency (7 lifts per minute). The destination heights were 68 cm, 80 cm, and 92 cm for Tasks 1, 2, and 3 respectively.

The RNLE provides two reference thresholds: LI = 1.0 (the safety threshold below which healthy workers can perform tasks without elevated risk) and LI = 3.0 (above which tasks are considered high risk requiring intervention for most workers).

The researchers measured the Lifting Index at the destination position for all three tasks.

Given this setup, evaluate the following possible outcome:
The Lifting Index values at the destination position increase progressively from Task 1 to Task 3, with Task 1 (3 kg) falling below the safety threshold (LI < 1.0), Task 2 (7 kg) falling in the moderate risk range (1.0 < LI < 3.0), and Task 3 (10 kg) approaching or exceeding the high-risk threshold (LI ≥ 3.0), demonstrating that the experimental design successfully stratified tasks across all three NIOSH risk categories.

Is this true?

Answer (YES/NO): NO